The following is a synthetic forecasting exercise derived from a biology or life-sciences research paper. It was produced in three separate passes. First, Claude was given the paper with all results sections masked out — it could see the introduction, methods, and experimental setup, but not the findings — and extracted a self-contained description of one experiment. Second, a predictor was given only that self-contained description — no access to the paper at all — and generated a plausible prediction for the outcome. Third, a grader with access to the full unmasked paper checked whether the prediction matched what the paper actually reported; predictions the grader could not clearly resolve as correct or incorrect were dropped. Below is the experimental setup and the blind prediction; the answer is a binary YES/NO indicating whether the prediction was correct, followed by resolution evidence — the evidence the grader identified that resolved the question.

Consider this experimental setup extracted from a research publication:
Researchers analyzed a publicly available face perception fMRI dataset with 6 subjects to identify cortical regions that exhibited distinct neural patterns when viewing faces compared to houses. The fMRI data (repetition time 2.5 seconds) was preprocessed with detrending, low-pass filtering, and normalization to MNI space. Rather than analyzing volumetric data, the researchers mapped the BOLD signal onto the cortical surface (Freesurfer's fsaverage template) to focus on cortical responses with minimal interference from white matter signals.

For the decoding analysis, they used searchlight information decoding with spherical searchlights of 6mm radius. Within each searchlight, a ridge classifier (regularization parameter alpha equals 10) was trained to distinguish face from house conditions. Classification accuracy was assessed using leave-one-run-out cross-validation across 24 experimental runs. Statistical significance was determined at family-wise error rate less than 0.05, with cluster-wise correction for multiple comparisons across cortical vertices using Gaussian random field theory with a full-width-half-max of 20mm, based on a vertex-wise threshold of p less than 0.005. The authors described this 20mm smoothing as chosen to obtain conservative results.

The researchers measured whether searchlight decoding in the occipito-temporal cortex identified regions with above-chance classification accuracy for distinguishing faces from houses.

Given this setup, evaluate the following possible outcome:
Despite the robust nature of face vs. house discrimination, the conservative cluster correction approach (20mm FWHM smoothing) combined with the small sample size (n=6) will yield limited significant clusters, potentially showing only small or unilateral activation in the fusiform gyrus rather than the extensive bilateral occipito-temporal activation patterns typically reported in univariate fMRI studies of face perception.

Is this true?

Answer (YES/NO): YES